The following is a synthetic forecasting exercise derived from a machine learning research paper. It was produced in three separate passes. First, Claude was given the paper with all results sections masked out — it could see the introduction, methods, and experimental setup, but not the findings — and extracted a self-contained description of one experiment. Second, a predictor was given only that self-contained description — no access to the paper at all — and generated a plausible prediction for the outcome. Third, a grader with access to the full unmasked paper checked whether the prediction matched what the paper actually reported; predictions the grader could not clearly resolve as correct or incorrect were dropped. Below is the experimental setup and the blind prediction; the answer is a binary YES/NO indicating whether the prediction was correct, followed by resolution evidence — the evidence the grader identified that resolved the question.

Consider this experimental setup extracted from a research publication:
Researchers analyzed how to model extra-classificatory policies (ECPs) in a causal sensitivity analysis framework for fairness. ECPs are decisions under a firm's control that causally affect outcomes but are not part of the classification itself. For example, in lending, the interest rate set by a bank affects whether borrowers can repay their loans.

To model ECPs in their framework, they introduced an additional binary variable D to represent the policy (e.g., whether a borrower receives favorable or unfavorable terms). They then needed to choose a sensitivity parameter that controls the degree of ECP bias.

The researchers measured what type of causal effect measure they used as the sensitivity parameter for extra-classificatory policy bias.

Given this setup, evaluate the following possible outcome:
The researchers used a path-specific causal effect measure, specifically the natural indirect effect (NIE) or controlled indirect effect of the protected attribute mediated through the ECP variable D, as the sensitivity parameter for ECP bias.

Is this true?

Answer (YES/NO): NO